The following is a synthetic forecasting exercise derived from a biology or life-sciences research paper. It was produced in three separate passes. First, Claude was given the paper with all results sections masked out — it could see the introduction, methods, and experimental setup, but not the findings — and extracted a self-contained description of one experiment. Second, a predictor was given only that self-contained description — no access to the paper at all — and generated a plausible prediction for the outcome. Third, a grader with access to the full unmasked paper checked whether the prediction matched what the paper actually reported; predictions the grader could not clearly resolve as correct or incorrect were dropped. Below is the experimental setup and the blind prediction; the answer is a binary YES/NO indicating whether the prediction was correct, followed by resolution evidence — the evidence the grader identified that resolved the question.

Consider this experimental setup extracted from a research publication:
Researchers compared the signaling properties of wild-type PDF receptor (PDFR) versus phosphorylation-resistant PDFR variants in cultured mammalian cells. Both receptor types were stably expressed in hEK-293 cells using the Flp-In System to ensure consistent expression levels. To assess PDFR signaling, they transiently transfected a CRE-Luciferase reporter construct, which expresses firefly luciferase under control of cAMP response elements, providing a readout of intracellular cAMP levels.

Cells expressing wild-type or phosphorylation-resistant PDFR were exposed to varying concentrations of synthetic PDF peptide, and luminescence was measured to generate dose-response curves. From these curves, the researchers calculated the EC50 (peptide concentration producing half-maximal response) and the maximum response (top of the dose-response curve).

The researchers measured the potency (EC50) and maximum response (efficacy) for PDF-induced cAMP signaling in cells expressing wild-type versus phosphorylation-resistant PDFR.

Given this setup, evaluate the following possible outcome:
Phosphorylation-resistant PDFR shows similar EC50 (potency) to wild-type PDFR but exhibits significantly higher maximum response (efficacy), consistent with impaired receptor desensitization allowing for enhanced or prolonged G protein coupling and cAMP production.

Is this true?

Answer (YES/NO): NO